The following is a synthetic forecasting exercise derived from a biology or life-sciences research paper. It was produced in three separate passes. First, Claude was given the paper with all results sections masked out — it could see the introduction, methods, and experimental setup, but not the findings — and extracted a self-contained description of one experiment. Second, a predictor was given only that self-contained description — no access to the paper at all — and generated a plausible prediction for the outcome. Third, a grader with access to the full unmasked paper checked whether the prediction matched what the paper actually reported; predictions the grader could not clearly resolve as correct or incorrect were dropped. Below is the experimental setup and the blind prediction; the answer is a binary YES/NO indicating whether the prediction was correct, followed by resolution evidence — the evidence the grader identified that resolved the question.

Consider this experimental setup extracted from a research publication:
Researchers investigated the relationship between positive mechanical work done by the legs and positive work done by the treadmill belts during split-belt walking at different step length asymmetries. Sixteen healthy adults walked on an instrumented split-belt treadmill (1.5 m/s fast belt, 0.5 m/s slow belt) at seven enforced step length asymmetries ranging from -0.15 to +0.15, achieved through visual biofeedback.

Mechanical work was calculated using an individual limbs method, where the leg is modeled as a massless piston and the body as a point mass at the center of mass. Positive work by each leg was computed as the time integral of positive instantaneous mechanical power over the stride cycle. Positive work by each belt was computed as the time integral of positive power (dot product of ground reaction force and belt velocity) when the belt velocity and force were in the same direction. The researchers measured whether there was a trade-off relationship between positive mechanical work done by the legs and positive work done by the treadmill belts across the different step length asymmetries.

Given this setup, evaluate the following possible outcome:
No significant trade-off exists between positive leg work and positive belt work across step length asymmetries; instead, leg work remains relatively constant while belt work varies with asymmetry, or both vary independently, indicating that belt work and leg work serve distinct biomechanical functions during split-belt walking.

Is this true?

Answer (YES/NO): NO